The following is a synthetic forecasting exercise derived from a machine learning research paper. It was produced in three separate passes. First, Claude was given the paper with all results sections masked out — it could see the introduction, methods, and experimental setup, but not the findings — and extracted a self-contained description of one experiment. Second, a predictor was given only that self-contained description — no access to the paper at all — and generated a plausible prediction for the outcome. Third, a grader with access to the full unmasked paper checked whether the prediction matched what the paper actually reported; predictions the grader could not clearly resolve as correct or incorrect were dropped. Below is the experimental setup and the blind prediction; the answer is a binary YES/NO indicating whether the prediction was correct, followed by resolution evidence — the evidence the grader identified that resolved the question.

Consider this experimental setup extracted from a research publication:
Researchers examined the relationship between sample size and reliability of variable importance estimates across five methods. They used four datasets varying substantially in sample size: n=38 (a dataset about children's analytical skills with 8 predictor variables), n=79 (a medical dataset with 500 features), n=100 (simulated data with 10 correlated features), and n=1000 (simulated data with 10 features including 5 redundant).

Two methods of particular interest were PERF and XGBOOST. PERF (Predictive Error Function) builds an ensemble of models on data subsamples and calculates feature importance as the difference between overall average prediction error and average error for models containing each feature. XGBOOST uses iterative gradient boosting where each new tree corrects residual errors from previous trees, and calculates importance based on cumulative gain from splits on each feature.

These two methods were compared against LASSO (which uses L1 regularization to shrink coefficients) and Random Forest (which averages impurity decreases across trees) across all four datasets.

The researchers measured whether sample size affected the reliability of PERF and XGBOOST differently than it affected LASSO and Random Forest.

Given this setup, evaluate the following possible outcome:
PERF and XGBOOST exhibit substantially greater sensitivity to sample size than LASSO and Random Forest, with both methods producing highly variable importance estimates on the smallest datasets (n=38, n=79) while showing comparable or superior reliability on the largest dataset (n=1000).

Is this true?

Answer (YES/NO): NO